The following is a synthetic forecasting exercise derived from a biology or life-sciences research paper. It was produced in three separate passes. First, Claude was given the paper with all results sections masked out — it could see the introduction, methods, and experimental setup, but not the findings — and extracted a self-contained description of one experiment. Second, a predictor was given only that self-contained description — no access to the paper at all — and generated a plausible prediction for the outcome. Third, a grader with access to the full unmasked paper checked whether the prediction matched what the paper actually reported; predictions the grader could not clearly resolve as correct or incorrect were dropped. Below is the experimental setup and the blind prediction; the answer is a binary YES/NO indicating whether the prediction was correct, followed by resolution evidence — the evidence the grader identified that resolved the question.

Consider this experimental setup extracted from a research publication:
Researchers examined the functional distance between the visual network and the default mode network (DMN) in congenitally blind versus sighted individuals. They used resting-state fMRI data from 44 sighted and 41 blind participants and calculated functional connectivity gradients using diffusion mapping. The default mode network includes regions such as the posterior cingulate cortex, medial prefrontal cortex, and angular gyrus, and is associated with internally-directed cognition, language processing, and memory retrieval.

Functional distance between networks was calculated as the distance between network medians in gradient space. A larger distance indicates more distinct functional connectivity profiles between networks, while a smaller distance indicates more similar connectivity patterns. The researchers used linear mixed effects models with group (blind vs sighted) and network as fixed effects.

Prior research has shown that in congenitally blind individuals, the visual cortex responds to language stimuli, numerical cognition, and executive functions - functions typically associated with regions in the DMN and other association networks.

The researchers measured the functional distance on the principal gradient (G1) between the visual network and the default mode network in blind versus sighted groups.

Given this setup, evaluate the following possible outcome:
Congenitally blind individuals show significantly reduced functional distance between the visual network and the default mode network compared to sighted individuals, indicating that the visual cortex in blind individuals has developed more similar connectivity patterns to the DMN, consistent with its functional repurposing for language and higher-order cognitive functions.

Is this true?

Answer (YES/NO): YES